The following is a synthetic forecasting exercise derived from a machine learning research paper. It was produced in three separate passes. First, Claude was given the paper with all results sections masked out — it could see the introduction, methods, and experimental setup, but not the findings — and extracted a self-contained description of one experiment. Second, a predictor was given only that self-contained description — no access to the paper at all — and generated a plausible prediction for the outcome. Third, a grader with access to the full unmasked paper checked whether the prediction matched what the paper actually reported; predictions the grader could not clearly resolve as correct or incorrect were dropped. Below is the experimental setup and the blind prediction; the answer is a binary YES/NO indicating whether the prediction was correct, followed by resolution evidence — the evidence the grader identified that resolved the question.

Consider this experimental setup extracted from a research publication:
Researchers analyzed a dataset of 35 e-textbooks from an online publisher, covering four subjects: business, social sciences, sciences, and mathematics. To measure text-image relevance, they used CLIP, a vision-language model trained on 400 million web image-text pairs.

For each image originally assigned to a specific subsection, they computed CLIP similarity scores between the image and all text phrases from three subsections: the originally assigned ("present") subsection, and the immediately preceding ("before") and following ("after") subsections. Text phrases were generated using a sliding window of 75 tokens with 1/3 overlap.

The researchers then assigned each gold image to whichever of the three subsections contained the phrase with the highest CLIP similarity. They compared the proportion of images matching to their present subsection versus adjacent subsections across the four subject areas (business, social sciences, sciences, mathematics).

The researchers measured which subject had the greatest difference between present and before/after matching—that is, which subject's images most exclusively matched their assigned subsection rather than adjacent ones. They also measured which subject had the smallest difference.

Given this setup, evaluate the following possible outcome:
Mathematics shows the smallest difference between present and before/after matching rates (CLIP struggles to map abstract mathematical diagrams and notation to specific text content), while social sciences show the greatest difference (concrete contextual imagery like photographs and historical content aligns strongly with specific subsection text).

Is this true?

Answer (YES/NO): NO